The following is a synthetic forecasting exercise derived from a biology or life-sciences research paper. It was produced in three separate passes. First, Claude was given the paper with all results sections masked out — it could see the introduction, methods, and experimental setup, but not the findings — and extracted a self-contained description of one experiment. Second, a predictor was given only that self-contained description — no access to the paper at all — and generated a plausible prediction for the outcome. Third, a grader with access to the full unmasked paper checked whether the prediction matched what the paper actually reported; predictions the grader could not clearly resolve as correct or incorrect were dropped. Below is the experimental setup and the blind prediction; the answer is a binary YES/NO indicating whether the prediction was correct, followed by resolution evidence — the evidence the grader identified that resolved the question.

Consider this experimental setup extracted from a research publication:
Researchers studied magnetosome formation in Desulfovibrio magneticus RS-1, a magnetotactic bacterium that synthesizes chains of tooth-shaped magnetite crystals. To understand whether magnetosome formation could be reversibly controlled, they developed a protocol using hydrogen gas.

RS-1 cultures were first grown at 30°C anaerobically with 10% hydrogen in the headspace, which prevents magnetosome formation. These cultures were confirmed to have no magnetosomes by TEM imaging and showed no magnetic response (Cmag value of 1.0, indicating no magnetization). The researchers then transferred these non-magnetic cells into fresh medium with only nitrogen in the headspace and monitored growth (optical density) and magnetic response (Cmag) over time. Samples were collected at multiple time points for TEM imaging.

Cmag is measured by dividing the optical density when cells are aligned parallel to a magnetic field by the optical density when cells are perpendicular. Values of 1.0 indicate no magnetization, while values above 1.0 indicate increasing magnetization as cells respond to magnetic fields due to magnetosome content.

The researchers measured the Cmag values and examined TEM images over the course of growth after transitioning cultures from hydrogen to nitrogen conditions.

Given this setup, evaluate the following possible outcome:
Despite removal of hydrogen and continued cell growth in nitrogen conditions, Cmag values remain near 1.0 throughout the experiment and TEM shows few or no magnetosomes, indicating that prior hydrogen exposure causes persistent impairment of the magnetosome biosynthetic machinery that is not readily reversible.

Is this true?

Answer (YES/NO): NO